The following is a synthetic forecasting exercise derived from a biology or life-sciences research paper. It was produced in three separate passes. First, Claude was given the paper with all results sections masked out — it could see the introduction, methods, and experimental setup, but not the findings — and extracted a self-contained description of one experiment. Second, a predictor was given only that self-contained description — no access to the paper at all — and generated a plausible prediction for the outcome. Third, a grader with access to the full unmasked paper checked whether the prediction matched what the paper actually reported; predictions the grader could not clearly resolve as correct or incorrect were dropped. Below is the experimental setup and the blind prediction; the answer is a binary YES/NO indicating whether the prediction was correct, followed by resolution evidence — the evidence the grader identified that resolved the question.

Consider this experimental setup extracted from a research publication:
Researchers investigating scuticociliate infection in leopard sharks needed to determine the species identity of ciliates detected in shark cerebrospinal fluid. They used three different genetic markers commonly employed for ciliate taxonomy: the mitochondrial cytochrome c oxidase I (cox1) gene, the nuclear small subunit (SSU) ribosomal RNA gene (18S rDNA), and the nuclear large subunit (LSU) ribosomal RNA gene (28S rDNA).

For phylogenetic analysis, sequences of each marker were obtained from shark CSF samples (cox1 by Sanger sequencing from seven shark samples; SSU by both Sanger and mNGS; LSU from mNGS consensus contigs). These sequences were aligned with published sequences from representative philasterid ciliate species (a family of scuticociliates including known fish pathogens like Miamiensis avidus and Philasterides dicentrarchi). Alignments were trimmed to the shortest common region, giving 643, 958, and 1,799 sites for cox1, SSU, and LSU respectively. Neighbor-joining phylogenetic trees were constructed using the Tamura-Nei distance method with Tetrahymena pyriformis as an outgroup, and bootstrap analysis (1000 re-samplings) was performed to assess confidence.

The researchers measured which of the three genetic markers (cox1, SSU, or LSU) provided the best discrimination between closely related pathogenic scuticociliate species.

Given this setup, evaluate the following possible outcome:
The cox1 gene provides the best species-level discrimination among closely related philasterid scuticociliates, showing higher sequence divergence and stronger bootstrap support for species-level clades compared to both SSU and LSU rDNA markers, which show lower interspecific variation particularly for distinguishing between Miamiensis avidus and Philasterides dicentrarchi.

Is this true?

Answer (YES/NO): NO